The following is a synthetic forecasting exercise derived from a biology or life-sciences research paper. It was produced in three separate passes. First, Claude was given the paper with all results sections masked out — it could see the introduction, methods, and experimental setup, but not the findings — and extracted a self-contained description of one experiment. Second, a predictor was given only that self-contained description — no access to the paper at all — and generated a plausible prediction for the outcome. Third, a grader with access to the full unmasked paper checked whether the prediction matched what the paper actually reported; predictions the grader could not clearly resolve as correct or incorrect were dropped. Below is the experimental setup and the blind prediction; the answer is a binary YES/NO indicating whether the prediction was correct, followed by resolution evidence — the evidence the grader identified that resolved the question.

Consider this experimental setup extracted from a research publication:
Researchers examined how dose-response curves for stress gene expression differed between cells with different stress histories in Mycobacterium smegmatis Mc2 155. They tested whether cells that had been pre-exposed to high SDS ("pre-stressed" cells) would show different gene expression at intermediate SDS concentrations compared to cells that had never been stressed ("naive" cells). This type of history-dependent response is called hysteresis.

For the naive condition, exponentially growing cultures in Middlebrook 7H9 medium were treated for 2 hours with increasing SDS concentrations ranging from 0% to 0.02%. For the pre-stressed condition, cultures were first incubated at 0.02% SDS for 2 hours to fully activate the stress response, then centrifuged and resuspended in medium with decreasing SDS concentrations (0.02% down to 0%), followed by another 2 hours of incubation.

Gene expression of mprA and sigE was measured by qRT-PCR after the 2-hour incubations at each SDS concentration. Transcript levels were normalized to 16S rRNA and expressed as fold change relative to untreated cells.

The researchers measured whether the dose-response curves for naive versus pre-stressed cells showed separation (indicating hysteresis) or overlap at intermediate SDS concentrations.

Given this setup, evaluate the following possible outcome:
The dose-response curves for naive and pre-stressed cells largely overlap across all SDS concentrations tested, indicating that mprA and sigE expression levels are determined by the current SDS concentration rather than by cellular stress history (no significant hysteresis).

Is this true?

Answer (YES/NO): YES